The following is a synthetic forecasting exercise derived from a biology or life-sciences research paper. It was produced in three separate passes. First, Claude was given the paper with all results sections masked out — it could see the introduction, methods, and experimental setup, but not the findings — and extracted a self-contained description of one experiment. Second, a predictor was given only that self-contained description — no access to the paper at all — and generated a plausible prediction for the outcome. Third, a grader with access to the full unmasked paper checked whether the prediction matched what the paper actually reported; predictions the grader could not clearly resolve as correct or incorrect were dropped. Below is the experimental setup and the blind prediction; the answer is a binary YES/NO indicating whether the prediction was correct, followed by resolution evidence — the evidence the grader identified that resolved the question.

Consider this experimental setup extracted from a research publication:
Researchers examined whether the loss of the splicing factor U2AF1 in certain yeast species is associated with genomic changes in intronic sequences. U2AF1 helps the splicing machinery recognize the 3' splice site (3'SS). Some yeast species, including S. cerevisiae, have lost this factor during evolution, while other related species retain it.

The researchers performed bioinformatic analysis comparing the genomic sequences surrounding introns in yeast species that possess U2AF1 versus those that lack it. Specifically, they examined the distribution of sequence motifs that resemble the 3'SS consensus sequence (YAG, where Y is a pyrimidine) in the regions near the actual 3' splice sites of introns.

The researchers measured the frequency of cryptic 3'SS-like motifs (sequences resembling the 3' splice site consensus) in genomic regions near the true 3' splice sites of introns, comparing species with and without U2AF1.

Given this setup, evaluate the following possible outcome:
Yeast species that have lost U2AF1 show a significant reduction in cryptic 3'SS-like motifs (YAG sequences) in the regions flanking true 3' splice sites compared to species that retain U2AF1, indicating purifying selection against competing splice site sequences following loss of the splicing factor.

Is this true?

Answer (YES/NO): YES